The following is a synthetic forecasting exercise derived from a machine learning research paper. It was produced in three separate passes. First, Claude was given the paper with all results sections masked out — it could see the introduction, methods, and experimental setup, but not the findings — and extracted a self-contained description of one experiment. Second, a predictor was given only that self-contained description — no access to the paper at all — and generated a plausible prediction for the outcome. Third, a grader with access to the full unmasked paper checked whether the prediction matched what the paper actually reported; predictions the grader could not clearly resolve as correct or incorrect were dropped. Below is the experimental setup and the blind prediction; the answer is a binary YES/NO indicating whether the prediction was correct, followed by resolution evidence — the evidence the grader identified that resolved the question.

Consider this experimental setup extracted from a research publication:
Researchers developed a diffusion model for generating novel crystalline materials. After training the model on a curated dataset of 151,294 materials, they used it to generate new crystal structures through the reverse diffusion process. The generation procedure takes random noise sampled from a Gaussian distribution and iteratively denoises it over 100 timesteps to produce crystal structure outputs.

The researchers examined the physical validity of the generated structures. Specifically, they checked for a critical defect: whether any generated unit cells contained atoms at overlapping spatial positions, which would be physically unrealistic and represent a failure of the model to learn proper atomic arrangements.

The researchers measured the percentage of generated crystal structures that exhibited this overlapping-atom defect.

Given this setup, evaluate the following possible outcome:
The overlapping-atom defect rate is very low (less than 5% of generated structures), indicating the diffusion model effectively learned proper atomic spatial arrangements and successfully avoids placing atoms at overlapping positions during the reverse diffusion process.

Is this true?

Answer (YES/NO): YES